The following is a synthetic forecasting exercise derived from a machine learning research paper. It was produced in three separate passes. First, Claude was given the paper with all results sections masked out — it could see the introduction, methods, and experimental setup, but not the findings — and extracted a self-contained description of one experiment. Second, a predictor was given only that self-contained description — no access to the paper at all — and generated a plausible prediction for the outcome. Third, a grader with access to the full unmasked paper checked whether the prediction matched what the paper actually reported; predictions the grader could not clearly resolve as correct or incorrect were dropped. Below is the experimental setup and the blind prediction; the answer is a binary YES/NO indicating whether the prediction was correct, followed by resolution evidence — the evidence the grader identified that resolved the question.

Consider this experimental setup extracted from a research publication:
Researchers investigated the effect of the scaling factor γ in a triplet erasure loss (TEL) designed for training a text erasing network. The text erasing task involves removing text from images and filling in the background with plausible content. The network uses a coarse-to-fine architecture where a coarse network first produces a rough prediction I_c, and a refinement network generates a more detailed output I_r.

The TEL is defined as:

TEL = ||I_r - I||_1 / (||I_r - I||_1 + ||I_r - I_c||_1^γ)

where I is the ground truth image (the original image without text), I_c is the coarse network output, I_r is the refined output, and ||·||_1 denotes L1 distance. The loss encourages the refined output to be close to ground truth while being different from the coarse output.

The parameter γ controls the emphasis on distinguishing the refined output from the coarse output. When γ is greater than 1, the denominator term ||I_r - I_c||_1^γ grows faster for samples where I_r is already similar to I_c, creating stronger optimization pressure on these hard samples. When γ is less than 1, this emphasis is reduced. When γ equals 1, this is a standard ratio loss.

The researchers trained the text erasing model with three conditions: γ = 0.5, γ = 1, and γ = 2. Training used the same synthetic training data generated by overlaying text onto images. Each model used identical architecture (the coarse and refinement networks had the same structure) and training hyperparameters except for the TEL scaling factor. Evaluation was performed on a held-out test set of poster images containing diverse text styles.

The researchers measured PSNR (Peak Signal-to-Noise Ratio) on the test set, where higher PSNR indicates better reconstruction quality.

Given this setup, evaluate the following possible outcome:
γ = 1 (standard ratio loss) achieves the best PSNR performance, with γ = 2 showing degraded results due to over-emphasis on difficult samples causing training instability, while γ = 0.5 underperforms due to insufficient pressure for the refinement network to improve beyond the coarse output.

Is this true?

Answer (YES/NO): NO